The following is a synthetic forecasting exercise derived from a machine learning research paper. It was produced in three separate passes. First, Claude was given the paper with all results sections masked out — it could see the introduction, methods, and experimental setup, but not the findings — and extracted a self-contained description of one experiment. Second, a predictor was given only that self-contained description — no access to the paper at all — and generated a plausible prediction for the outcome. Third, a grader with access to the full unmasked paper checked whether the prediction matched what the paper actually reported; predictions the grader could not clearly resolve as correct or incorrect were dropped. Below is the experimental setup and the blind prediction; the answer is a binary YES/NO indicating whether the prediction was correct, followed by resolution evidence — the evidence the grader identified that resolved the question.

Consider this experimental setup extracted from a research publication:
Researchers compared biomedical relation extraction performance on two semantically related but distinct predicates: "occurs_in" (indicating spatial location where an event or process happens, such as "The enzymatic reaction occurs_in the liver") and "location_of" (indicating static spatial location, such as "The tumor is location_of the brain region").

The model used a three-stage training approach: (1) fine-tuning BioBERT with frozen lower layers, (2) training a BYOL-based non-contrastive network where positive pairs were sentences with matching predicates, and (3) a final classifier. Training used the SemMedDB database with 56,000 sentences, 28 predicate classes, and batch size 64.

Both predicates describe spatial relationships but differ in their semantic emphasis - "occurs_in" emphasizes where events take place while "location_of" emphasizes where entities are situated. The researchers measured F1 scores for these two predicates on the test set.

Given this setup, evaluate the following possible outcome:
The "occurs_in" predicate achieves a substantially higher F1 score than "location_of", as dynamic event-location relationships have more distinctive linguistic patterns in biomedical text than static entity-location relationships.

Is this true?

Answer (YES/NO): YES